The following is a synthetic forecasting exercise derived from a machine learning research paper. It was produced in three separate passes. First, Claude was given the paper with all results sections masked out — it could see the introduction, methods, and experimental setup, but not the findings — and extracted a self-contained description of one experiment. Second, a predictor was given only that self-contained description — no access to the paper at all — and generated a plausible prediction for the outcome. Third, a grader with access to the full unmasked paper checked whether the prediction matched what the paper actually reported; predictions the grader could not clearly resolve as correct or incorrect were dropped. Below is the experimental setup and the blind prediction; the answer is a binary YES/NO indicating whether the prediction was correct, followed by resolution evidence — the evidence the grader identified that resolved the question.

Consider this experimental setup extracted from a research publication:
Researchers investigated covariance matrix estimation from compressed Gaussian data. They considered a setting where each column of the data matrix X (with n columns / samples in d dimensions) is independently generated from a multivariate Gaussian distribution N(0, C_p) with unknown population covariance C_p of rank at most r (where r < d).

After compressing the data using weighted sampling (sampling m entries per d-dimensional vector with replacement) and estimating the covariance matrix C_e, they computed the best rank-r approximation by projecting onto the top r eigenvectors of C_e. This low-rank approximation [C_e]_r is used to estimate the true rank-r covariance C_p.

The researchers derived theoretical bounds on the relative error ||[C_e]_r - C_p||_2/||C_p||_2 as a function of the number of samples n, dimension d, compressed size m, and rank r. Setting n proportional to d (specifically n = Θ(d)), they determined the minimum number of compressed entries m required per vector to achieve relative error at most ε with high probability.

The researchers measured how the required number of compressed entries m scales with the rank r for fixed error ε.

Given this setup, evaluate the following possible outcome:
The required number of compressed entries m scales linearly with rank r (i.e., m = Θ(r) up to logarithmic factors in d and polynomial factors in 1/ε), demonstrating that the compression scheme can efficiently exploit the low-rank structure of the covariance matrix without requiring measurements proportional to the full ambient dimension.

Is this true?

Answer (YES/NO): YES